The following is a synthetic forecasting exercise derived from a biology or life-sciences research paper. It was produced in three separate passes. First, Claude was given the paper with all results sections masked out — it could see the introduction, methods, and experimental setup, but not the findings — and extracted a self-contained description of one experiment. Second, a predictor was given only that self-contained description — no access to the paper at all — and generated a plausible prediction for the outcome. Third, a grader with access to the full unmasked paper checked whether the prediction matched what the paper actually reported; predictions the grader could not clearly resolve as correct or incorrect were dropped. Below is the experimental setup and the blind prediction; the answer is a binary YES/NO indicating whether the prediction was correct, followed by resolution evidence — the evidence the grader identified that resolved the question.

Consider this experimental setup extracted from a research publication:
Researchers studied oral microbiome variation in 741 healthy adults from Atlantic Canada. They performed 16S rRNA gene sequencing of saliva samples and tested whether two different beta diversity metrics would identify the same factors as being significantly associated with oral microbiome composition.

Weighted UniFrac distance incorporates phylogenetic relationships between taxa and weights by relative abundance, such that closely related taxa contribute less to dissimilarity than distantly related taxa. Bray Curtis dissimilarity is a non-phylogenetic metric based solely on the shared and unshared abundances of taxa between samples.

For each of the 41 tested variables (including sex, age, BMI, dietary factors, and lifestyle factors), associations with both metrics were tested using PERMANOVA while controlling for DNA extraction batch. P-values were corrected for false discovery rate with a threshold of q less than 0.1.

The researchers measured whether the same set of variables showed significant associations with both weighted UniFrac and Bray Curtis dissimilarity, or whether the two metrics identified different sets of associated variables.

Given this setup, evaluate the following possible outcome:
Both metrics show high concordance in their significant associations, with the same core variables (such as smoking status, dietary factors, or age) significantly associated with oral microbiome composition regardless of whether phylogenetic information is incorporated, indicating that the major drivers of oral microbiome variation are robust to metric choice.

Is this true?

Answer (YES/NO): NO